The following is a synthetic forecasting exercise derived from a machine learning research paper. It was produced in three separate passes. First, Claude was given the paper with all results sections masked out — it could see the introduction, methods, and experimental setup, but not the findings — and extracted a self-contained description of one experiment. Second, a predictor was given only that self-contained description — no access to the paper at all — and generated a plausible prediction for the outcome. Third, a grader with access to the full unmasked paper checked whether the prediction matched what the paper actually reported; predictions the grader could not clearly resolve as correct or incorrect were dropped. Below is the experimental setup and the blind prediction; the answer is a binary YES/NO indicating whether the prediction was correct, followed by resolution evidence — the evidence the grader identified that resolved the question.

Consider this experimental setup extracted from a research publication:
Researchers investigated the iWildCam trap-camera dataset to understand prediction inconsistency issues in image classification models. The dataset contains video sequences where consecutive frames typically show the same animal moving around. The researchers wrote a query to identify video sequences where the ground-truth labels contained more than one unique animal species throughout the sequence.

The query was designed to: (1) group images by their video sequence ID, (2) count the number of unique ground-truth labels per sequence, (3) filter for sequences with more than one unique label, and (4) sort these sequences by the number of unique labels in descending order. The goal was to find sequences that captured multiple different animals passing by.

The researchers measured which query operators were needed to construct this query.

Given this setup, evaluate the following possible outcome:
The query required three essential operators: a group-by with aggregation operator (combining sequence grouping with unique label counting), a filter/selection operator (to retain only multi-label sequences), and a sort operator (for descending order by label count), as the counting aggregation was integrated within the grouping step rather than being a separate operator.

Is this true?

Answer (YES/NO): NO